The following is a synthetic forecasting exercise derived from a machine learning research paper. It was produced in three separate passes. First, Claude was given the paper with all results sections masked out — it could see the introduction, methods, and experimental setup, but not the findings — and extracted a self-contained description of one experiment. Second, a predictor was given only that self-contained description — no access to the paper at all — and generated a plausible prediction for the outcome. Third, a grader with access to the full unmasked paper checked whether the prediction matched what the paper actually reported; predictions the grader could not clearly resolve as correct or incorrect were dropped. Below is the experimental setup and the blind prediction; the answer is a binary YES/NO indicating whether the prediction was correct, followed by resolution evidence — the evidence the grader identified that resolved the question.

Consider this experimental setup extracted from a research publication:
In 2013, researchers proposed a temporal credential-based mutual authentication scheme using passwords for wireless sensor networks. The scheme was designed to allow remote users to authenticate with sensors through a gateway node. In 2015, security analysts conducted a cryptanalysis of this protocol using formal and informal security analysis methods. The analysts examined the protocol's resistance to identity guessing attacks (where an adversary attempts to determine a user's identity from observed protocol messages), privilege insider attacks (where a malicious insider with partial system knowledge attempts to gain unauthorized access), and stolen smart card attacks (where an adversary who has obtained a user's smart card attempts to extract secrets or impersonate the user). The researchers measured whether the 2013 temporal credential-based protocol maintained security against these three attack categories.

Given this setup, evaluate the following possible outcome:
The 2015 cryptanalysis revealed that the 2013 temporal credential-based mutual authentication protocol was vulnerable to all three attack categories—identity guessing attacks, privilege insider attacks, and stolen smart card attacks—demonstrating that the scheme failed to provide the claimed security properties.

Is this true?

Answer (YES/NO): YES